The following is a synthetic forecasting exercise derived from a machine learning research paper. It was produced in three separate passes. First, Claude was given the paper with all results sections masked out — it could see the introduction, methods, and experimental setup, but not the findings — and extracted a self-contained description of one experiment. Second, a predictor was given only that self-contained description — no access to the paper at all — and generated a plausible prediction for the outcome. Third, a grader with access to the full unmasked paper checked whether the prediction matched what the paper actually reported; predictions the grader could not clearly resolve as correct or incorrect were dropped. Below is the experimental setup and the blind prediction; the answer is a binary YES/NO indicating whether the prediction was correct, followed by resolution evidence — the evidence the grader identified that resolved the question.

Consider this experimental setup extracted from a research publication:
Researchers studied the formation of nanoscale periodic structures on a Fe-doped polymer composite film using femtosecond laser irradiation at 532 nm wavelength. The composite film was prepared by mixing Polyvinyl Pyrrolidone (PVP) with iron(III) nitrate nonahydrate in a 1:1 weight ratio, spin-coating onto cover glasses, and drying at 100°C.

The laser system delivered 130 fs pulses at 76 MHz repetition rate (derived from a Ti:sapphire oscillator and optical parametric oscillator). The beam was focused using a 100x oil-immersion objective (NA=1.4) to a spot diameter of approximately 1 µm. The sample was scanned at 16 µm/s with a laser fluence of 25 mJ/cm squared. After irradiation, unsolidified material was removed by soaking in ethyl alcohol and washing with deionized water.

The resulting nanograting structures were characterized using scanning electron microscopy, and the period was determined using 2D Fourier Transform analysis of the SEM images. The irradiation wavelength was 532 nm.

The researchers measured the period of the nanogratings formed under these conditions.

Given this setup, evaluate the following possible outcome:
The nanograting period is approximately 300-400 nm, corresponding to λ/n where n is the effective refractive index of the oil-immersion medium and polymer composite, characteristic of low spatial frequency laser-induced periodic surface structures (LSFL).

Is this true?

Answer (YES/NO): NO